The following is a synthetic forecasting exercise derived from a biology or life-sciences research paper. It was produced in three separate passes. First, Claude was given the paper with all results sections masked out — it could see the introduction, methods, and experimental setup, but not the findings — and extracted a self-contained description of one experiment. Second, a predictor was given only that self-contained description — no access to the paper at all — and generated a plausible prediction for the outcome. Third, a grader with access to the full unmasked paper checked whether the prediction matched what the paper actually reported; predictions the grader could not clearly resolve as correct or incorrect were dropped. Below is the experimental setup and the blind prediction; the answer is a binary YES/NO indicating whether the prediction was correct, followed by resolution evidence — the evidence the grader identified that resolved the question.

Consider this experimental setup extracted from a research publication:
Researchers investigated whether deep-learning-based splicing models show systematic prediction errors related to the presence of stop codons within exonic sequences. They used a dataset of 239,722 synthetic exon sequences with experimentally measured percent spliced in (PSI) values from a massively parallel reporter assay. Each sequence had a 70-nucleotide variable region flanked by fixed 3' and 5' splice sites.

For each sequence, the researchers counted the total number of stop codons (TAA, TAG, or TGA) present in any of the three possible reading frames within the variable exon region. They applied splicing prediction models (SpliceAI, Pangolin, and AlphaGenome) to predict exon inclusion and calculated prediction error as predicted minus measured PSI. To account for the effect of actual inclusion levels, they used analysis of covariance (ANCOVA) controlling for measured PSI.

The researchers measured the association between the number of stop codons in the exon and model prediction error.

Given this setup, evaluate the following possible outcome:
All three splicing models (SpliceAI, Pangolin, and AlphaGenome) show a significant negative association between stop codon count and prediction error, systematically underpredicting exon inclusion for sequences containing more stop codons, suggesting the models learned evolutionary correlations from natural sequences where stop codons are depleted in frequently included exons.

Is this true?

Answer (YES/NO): YES